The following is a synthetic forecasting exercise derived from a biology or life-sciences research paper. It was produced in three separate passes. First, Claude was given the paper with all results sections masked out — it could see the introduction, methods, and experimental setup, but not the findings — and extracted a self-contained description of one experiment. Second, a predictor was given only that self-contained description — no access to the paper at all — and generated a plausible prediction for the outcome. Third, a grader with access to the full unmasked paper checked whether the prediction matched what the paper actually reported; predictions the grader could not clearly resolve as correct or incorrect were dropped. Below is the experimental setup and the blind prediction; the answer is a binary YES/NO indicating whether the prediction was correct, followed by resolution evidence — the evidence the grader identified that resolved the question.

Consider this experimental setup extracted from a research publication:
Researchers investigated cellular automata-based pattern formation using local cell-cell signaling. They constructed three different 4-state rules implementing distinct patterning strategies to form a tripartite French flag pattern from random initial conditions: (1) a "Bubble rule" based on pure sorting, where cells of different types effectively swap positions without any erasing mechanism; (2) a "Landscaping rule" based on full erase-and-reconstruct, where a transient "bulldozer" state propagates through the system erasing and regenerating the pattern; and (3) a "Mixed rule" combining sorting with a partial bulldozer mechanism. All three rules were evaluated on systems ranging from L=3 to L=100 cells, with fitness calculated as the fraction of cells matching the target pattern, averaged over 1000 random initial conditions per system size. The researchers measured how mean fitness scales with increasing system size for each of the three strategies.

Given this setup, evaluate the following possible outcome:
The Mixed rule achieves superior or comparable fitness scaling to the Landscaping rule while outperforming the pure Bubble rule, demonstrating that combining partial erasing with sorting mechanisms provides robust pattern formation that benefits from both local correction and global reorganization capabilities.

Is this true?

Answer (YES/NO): NO